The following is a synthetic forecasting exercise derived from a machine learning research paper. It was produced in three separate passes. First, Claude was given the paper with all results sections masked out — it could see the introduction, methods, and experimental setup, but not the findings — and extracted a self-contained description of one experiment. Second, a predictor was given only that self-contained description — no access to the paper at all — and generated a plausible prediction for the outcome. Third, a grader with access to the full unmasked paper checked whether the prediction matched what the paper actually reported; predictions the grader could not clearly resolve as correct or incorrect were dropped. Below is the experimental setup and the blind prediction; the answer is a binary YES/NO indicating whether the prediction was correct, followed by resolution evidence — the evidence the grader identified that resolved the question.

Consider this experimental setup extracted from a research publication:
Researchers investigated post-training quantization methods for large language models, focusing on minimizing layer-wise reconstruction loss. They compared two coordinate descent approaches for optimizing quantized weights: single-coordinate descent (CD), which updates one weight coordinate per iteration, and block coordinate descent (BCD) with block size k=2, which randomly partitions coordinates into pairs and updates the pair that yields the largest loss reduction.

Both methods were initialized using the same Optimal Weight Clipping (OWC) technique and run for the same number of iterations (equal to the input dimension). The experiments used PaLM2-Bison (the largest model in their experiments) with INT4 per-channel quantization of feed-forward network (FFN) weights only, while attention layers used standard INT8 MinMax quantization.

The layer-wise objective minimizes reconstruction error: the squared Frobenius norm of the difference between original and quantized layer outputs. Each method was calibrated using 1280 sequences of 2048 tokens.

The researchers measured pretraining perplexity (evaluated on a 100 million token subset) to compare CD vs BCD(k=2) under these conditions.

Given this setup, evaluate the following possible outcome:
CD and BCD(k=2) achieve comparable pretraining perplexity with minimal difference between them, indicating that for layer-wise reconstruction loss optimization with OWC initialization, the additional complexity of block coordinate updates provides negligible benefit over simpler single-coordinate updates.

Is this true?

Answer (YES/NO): YES